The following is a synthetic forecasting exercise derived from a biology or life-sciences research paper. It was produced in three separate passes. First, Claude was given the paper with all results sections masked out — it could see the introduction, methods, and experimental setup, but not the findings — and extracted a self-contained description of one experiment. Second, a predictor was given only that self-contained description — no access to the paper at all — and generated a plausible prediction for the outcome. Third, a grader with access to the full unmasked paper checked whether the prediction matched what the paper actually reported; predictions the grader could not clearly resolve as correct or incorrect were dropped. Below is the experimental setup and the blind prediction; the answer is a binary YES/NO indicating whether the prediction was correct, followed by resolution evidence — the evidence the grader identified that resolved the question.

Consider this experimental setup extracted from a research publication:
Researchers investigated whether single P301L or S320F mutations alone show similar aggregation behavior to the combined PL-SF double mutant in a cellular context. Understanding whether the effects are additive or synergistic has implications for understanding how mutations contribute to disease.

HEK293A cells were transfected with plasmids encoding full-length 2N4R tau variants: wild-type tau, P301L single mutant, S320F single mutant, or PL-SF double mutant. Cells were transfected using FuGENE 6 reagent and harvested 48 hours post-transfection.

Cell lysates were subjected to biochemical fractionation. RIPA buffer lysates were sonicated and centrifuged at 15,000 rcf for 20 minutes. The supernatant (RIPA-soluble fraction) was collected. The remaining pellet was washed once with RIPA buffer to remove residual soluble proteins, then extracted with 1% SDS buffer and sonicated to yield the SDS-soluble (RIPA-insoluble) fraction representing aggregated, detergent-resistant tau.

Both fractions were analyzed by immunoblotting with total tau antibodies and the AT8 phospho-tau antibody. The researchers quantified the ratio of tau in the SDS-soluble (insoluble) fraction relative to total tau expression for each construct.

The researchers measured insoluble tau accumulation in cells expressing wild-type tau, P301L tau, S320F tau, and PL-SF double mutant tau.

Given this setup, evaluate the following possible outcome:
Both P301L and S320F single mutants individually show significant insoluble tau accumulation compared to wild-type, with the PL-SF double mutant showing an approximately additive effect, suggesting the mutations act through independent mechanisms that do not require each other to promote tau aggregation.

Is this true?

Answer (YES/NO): NO